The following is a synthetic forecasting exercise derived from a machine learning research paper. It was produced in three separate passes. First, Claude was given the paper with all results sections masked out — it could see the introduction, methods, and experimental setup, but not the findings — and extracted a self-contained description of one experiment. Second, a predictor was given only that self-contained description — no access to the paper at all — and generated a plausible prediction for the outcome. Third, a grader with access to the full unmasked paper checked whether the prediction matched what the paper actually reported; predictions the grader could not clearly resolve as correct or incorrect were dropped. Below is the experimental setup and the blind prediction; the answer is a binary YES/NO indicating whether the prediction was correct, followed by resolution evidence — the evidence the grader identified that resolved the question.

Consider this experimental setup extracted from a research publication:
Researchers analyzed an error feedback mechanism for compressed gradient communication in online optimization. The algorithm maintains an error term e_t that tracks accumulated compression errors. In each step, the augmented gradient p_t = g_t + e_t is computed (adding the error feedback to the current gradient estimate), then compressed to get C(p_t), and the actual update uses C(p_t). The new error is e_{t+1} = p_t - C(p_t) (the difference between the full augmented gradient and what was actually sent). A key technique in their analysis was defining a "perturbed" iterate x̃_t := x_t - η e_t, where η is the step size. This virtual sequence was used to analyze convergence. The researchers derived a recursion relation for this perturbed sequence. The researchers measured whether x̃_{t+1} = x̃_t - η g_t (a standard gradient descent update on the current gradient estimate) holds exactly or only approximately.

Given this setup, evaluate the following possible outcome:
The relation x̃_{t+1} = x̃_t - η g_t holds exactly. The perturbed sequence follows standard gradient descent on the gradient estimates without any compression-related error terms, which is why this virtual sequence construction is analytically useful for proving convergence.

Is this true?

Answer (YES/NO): YES